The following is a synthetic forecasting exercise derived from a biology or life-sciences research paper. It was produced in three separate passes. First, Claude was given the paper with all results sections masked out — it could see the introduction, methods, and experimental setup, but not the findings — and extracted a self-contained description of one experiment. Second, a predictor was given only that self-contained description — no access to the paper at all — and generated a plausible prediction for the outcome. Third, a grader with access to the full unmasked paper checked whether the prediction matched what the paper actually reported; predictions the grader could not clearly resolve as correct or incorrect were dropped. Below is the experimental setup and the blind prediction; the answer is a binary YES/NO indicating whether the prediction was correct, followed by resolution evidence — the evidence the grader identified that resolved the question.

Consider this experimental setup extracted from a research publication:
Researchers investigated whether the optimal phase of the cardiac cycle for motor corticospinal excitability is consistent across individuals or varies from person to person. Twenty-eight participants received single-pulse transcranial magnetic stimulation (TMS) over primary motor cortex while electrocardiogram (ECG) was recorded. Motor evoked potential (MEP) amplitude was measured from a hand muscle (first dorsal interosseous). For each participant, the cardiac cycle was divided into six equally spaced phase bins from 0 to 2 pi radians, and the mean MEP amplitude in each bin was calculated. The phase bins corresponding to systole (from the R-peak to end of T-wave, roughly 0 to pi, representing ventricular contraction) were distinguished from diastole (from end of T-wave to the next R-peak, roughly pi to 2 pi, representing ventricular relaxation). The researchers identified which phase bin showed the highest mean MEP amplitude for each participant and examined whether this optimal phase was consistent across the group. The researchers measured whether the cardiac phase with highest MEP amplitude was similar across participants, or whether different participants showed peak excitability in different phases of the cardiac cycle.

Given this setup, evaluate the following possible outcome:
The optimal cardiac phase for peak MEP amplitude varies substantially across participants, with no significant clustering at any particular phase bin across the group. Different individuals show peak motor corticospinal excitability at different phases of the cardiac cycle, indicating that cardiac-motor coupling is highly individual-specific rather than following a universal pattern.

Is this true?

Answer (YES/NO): NO